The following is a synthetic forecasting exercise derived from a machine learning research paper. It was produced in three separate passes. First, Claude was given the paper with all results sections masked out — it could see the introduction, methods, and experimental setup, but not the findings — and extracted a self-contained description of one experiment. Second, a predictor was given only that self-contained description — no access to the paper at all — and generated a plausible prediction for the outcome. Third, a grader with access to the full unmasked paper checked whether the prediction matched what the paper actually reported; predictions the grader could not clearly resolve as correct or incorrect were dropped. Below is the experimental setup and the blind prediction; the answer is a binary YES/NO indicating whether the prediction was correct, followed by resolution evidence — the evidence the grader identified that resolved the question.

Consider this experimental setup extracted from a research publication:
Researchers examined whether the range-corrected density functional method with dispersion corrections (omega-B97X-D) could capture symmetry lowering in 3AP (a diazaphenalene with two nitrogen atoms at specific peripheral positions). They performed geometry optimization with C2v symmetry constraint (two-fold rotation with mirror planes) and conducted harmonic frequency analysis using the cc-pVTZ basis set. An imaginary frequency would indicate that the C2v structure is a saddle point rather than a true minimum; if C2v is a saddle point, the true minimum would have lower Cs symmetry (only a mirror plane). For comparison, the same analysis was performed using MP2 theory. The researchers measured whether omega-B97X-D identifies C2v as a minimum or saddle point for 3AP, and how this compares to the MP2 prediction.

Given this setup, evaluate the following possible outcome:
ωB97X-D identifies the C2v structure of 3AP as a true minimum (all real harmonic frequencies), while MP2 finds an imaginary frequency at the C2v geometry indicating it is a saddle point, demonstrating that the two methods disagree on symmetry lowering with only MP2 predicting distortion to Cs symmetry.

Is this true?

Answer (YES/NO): NO